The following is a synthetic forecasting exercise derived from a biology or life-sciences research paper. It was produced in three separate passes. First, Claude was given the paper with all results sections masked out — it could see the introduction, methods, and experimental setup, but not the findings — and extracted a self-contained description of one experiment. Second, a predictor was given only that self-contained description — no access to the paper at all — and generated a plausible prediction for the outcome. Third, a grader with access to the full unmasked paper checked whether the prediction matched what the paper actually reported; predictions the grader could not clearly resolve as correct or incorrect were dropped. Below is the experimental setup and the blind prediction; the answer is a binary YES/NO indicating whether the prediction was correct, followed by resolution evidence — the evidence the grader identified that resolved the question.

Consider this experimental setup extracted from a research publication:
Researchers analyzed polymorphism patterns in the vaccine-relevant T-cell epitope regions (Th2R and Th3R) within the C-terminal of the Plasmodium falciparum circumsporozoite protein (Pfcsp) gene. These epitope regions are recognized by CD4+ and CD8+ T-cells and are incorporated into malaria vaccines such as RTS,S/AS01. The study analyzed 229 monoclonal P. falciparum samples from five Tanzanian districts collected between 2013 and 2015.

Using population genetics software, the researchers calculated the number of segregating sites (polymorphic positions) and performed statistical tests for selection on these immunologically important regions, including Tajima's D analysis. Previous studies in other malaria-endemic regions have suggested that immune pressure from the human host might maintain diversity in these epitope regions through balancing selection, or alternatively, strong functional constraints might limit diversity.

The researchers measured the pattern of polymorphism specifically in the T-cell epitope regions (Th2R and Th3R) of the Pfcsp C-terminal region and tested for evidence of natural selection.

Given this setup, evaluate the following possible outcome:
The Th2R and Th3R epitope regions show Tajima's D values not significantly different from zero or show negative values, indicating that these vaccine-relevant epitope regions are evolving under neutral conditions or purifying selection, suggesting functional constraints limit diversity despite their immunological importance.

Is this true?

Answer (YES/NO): NO